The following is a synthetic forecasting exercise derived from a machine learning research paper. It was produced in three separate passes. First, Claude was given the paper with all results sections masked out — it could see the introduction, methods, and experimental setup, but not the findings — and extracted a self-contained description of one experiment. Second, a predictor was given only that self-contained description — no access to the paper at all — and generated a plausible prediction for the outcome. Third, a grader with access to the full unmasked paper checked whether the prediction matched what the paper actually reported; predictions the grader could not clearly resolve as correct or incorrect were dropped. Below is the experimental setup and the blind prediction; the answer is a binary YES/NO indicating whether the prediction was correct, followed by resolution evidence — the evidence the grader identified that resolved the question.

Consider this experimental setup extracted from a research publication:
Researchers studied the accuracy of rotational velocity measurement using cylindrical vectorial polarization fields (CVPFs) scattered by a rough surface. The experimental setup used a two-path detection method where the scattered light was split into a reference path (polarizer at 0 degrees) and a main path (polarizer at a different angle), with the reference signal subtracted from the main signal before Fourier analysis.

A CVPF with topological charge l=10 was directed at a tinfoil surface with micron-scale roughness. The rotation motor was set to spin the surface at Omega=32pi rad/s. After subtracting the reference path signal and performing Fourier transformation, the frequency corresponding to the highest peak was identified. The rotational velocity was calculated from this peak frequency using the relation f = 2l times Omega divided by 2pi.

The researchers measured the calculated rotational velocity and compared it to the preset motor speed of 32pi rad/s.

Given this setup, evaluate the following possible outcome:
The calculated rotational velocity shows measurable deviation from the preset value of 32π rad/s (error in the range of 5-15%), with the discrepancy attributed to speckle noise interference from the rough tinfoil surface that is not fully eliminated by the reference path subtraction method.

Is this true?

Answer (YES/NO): NO